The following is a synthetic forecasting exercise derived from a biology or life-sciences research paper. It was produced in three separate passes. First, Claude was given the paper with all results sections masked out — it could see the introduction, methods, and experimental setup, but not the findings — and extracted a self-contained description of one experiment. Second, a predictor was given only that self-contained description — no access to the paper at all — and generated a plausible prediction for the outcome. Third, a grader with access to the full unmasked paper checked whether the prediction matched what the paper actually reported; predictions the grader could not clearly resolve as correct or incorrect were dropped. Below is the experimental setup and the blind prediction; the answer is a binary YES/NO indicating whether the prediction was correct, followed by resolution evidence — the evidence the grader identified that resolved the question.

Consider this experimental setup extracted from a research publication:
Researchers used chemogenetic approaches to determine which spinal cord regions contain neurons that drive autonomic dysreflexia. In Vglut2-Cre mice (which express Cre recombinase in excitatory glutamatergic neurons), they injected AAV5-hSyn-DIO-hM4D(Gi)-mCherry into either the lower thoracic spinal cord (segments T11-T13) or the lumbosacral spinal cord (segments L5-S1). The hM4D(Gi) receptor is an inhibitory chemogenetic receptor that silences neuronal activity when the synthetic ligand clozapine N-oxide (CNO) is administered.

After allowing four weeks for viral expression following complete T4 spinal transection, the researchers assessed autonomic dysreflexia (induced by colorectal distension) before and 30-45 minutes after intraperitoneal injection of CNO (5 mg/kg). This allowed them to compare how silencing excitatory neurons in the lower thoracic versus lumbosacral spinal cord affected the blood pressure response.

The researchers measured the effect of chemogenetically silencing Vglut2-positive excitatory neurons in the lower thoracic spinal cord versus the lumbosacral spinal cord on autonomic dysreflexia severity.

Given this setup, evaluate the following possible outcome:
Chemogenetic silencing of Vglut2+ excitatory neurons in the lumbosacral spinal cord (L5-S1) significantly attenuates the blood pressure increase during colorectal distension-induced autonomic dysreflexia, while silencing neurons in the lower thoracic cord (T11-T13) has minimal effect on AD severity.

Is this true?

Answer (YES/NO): NO